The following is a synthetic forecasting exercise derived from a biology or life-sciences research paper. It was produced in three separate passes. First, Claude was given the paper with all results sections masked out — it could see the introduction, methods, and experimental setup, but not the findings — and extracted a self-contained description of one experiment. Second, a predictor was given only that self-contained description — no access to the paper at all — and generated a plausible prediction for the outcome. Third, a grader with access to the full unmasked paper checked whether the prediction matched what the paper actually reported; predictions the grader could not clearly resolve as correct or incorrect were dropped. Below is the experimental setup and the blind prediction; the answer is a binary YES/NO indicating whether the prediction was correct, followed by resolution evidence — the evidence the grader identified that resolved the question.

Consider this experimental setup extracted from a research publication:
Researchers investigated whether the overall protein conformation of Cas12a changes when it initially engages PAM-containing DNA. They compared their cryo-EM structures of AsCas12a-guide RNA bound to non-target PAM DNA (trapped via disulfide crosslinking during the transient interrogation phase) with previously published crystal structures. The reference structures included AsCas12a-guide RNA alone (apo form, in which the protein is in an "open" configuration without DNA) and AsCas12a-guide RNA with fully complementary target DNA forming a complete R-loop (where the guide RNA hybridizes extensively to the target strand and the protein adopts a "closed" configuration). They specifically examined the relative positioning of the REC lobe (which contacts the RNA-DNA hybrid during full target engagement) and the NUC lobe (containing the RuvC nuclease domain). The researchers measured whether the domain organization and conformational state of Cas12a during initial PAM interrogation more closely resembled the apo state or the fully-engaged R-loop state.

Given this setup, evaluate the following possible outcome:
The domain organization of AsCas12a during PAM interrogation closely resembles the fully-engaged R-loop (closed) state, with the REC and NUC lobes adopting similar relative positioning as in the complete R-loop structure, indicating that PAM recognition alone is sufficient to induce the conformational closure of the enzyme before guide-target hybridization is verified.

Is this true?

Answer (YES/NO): NO